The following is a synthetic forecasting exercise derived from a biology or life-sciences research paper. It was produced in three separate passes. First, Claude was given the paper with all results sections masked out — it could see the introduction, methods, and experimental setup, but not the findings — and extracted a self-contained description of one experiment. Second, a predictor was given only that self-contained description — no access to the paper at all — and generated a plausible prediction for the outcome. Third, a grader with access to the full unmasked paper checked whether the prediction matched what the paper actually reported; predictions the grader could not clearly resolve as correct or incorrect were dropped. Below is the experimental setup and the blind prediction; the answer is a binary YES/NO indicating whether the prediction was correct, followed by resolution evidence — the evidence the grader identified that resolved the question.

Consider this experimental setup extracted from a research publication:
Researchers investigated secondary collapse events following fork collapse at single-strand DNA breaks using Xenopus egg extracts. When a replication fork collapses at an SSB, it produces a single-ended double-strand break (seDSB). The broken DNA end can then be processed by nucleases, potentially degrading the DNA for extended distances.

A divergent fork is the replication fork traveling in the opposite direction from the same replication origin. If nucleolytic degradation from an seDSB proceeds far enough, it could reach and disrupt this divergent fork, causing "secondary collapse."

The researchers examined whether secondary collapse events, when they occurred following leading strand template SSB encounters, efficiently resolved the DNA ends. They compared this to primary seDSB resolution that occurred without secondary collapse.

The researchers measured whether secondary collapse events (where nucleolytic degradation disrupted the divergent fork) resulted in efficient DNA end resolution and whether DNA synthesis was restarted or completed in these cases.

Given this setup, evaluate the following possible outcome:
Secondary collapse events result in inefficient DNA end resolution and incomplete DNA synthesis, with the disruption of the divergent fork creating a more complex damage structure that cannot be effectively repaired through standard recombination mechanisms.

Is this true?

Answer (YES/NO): NO